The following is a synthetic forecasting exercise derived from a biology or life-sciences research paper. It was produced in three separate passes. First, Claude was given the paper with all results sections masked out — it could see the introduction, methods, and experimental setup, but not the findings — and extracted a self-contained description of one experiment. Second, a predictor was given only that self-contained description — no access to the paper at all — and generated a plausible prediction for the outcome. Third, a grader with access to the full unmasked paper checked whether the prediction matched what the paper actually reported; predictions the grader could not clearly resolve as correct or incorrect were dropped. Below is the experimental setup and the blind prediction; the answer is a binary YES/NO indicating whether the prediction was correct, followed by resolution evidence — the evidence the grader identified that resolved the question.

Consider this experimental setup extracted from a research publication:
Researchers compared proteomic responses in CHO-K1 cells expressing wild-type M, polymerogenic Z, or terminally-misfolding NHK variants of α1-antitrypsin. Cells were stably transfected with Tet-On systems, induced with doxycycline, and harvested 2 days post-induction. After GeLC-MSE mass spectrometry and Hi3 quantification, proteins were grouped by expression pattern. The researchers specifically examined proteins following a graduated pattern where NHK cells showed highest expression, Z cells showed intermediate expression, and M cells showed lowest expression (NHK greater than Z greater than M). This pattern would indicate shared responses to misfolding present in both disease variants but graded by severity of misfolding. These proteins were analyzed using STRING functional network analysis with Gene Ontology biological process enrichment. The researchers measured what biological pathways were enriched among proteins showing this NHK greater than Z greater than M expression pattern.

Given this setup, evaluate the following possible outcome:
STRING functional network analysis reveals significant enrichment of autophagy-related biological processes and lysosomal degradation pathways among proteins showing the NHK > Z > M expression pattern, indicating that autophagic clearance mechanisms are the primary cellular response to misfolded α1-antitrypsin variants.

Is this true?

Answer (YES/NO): NO